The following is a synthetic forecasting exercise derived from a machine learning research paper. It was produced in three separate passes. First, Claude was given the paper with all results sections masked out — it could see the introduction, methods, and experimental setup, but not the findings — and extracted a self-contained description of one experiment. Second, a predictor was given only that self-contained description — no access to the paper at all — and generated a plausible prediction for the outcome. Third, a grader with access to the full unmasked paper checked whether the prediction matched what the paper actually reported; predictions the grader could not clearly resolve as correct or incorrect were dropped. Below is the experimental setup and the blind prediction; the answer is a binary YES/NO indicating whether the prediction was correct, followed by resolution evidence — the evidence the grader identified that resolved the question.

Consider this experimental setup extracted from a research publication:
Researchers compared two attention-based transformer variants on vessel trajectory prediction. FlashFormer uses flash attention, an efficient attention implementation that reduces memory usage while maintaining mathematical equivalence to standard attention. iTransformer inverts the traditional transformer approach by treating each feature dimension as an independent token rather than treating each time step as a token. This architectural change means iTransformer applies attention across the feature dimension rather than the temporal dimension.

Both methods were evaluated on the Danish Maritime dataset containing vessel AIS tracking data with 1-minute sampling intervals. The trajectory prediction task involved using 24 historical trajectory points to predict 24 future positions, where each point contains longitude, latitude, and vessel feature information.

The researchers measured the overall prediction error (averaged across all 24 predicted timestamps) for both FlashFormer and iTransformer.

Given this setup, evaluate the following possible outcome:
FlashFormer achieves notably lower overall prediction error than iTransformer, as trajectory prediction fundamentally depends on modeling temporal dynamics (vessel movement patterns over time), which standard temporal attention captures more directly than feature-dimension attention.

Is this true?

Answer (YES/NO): NO